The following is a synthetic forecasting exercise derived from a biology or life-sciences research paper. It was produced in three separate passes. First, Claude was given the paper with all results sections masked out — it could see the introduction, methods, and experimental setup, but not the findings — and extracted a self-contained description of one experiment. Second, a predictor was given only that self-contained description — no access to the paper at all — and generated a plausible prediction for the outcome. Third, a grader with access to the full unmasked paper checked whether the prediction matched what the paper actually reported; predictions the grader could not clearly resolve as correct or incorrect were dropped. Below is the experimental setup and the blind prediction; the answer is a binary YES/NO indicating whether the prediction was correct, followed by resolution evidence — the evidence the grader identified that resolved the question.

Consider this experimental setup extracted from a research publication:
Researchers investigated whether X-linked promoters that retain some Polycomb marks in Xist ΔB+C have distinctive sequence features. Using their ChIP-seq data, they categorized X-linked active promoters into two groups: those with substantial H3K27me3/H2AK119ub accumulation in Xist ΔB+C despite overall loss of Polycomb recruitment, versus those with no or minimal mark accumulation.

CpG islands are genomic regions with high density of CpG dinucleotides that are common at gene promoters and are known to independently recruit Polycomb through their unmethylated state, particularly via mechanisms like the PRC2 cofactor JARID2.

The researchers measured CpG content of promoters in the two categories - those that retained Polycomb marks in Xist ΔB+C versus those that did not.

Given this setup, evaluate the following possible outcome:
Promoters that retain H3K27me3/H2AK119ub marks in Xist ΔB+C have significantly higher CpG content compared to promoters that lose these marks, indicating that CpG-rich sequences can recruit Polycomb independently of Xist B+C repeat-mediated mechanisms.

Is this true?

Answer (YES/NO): YES